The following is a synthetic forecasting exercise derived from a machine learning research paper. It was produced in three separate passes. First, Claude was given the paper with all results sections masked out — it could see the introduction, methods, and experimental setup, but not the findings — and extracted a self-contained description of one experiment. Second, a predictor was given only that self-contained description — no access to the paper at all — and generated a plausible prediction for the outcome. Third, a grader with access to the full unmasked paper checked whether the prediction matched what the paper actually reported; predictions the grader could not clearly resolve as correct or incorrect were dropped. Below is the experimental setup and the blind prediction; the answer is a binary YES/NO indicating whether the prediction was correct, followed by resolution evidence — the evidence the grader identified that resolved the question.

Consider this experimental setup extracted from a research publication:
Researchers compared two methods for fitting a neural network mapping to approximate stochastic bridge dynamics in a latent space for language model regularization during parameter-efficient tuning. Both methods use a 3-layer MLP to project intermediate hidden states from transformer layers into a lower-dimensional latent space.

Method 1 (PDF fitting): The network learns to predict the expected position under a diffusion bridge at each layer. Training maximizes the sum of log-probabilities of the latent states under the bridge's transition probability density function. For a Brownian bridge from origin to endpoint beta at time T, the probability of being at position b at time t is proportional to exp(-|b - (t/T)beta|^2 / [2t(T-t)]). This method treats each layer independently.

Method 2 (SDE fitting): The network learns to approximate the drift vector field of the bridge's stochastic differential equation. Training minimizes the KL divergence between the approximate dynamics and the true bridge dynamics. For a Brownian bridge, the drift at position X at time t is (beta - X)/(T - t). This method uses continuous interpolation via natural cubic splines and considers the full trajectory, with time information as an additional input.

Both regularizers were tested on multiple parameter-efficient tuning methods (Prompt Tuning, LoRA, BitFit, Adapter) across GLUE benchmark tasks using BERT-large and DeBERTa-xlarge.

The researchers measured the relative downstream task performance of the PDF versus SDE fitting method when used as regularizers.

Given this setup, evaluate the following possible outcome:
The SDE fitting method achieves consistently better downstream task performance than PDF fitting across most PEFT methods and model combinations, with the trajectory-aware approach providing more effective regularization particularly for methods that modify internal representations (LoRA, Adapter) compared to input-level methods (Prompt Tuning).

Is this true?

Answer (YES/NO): NO